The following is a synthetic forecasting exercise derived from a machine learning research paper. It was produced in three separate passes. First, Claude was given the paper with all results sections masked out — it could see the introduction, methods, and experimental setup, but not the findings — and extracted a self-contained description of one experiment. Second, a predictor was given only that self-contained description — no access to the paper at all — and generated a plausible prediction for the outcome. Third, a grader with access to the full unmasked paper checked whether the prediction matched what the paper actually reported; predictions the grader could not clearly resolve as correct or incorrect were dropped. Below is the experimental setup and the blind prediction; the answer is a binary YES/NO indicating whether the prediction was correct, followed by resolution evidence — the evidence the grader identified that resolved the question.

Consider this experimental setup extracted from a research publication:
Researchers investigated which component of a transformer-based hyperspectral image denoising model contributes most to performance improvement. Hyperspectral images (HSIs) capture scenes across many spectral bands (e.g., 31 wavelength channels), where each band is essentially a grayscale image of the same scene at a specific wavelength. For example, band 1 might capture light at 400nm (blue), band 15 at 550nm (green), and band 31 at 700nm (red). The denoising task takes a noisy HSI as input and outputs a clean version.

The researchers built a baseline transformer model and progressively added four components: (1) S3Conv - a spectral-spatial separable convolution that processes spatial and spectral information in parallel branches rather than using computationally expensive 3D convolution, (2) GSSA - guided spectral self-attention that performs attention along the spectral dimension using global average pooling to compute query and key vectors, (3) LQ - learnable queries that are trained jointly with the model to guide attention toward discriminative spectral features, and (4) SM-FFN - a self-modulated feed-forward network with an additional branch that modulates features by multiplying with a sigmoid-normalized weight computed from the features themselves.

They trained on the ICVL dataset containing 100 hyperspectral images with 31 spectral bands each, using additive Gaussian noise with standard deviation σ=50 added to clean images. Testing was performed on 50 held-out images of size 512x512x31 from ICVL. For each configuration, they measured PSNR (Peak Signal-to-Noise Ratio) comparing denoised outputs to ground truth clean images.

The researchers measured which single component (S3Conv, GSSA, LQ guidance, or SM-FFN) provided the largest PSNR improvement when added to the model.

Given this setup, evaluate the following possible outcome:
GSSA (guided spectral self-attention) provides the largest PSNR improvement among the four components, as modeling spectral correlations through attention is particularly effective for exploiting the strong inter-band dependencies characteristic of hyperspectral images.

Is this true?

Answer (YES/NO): YES